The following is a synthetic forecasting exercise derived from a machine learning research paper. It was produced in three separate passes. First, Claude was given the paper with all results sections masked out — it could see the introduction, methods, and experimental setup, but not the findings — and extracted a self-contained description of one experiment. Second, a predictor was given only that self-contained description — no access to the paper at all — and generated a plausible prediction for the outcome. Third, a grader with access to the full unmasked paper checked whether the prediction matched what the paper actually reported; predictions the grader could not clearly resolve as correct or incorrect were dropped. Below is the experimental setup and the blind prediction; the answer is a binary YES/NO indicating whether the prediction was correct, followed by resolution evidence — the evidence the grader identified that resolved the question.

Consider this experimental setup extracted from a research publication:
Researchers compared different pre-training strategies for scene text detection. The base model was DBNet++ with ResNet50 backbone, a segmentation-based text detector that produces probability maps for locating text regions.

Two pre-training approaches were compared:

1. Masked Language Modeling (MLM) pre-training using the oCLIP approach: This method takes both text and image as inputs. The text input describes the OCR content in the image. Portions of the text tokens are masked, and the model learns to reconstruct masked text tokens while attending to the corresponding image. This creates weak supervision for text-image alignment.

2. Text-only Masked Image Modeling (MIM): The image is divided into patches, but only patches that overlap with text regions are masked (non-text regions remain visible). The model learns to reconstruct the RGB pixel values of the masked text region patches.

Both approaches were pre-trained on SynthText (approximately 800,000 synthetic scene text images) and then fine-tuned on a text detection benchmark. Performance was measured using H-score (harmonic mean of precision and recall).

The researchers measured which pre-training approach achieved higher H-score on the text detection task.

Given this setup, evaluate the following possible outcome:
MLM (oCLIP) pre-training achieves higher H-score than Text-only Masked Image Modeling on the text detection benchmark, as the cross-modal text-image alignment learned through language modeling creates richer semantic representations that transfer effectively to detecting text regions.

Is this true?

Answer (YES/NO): YES